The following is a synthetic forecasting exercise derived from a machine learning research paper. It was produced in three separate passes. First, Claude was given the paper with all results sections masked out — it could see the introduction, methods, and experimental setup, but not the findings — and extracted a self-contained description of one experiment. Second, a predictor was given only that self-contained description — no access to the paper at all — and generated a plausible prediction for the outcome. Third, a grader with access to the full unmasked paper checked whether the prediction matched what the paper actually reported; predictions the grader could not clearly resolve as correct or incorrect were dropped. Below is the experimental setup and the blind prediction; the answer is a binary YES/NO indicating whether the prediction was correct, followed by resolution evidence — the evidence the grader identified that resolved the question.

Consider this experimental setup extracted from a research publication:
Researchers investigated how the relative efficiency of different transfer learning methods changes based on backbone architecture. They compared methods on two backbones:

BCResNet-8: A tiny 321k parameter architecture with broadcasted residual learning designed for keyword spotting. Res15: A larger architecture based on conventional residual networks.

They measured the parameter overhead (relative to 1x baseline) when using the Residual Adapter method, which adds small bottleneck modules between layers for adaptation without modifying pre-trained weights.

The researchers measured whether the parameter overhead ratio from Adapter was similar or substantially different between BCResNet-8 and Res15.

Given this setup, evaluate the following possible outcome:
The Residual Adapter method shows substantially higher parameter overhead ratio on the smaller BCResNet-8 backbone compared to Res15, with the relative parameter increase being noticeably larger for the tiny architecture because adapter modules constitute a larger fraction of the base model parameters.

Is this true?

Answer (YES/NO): YES